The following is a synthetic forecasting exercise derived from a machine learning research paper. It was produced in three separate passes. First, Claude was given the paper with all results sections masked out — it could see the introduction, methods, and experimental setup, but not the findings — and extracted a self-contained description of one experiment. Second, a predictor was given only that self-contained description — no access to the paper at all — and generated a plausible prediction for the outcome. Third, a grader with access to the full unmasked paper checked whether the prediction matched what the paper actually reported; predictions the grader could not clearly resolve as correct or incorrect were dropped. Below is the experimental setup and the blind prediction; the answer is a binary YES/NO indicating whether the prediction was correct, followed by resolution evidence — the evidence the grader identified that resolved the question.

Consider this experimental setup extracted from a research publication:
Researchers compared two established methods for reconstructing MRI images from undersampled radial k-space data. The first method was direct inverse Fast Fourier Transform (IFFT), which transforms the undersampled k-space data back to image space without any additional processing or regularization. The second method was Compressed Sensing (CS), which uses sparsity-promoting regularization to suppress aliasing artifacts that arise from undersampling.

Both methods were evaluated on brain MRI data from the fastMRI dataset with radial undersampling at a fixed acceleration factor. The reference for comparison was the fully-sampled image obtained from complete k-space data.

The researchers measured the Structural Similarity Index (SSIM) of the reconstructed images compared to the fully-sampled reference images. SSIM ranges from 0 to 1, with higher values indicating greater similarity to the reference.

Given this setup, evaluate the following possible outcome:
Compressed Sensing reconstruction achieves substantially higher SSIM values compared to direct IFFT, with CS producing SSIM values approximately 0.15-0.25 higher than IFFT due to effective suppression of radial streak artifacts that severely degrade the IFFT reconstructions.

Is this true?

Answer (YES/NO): NO